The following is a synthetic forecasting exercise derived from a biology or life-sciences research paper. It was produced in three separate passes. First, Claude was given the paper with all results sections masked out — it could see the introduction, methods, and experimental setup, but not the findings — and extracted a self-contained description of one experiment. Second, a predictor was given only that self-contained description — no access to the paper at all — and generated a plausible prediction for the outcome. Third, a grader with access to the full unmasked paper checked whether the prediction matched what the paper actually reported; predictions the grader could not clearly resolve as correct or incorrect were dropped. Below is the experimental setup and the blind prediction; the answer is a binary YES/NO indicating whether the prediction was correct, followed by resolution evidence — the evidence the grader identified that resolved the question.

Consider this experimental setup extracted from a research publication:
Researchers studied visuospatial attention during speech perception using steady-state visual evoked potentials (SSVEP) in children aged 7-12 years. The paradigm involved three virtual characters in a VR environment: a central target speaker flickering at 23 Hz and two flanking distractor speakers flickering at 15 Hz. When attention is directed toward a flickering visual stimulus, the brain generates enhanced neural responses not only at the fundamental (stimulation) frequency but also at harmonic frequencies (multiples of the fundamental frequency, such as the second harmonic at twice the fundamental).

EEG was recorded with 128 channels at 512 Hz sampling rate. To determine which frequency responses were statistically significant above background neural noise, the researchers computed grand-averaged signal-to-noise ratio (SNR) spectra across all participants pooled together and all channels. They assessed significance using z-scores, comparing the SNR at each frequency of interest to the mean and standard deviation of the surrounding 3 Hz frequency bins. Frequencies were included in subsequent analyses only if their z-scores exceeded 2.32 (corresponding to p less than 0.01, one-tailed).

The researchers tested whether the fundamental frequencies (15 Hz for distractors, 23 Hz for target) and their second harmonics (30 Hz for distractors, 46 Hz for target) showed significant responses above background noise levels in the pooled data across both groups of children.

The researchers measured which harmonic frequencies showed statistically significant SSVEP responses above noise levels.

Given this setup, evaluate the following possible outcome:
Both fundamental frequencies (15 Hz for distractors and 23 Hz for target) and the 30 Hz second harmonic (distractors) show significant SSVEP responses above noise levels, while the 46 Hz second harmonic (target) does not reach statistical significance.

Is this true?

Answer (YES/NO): NO